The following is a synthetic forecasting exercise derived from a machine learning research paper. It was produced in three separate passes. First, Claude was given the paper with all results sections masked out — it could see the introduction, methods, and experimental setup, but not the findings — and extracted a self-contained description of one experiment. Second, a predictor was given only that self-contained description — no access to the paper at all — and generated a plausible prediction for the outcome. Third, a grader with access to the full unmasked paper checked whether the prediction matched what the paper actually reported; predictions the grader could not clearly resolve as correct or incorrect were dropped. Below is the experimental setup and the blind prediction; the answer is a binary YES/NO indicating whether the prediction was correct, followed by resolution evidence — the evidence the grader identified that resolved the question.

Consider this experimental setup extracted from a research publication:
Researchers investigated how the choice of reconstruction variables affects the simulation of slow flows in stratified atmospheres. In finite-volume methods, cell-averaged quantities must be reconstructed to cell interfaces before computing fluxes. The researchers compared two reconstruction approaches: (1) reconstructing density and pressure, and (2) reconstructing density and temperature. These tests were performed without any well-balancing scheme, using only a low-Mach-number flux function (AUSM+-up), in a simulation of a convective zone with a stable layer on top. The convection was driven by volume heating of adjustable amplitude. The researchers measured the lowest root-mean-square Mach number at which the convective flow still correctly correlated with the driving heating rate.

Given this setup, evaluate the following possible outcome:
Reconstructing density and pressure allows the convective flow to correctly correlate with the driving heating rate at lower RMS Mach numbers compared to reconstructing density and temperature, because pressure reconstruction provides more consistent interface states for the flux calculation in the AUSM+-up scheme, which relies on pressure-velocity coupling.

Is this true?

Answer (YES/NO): NO